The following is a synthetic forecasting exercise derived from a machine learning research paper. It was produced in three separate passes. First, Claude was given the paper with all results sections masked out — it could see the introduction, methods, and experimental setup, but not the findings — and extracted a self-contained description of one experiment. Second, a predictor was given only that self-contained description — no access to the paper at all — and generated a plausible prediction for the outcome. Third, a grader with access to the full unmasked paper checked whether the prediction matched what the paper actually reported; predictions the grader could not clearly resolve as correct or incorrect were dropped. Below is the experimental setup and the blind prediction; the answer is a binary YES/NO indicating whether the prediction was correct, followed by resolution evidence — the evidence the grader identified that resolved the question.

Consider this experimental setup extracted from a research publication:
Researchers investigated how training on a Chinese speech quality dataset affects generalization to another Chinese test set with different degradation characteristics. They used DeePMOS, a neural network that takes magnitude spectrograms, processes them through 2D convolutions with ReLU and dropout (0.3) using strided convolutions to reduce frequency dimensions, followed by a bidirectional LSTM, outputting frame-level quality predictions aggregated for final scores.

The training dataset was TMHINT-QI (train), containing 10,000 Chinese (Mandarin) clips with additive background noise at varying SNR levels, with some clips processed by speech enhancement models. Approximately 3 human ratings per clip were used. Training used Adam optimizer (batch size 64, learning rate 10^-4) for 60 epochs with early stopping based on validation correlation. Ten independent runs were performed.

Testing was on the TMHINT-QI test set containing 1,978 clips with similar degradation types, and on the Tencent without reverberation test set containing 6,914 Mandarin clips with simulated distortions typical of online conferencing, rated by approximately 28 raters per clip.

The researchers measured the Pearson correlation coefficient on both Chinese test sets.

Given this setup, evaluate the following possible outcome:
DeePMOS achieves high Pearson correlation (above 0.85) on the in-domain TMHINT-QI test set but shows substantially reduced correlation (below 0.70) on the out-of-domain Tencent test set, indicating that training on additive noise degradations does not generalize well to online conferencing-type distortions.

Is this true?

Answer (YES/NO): NO